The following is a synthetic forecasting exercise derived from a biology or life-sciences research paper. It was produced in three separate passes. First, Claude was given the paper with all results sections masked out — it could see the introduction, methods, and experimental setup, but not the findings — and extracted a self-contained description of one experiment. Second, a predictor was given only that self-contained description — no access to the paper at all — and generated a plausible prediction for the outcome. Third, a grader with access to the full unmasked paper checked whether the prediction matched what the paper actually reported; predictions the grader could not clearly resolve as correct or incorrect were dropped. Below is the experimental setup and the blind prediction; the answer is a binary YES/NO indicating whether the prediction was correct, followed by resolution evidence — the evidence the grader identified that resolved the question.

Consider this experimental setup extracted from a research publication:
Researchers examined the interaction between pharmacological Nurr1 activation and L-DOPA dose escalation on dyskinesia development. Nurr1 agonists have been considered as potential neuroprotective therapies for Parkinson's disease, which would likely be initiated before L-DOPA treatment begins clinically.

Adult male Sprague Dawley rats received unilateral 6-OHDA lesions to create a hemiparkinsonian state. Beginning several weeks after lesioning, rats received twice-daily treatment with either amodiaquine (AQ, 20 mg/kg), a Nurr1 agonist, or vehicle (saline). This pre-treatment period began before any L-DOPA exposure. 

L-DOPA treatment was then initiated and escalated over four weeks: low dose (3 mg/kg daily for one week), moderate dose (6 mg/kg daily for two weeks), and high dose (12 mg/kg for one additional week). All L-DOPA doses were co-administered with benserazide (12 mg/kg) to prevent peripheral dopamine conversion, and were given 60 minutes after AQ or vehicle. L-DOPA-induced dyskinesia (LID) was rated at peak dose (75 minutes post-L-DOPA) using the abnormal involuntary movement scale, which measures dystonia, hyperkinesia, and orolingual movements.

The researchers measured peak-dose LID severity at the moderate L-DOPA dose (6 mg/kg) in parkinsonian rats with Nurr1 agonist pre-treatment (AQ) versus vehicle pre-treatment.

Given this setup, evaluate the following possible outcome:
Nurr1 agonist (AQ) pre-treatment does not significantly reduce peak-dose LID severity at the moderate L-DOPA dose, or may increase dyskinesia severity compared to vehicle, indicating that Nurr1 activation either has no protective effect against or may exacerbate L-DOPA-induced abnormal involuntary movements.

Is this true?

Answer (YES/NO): YES